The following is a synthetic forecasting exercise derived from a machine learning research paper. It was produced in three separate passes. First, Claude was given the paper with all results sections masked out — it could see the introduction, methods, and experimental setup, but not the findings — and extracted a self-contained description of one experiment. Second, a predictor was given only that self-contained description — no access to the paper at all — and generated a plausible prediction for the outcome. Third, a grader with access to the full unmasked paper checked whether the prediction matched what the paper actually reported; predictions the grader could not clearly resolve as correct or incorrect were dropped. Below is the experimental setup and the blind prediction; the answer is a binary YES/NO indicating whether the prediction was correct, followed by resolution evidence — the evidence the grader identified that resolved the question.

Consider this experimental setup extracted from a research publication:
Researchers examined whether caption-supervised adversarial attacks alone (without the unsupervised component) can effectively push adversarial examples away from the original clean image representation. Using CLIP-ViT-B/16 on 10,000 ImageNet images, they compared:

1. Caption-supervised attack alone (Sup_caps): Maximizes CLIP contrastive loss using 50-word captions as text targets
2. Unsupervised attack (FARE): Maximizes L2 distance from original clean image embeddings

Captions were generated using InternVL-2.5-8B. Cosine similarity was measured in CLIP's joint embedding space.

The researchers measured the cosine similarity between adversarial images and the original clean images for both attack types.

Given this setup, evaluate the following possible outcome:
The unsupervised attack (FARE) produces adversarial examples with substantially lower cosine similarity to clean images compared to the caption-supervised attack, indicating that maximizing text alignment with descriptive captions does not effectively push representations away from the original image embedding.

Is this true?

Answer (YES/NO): YES